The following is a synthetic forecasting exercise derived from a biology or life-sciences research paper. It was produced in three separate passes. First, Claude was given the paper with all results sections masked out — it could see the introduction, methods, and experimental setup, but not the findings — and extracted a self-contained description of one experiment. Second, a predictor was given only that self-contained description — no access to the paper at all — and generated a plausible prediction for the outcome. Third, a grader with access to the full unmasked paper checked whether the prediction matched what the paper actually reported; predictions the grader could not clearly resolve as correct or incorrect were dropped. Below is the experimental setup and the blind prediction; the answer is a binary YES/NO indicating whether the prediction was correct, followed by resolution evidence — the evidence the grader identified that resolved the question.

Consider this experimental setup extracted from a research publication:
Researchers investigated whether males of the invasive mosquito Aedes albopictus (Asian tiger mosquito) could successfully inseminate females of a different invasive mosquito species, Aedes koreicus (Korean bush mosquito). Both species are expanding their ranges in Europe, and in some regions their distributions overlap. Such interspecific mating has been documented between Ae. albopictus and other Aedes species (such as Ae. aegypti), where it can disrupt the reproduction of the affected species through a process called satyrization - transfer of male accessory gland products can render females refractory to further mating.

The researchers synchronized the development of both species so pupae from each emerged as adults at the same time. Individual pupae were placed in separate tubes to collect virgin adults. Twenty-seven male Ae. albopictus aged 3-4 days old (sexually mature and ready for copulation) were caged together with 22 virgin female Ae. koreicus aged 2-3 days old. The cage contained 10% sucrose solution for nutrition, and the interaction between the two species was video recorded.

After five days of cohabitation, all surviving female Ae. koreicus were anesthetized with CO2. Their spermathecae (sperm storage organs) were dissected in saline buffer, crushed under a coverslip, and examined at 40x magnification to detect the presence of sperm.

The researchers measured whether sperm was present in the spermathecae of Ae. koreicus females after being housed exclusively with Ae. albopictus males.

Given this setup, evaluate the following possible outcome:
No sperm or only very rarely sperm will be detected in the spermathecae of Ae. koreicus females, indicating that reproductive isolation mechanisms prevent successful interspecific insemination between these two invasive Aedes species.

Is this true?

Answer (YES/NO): YES